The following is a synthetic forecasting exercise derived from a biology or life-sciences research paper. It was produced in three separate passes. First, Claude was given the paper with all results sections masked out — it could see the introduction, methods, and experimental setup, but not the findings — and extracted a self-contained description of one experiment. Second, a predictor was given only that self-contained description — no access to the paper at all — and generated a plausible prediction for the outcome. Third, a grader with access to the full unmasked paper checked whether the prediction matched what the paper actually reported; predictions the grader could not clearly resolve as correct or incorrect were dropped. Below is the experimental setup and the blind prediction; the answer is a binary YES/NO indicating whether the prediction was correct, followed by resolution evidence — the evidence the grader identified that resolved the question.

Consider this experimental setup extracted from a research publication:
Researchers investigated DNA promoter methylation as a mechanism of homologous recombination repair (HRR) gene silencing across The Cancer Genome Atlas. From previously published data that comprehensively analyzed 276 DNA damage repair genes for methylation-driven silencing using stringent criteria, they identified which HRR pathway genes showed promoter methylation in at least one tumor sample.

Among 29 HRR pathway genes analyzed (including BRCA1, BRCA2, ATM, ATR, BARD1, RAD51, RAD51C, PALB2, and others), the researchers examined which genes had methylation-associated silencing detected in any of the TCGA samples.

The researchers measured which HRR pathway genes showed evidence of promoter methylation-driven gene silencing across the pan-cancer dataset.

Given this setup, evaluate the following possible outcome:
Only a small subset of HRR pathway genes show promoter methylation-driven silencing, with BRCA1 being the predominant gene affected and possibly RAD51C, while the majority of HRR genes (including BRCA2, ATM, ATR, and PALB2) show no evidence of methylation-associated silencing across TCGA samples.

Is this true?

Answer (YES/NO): YES